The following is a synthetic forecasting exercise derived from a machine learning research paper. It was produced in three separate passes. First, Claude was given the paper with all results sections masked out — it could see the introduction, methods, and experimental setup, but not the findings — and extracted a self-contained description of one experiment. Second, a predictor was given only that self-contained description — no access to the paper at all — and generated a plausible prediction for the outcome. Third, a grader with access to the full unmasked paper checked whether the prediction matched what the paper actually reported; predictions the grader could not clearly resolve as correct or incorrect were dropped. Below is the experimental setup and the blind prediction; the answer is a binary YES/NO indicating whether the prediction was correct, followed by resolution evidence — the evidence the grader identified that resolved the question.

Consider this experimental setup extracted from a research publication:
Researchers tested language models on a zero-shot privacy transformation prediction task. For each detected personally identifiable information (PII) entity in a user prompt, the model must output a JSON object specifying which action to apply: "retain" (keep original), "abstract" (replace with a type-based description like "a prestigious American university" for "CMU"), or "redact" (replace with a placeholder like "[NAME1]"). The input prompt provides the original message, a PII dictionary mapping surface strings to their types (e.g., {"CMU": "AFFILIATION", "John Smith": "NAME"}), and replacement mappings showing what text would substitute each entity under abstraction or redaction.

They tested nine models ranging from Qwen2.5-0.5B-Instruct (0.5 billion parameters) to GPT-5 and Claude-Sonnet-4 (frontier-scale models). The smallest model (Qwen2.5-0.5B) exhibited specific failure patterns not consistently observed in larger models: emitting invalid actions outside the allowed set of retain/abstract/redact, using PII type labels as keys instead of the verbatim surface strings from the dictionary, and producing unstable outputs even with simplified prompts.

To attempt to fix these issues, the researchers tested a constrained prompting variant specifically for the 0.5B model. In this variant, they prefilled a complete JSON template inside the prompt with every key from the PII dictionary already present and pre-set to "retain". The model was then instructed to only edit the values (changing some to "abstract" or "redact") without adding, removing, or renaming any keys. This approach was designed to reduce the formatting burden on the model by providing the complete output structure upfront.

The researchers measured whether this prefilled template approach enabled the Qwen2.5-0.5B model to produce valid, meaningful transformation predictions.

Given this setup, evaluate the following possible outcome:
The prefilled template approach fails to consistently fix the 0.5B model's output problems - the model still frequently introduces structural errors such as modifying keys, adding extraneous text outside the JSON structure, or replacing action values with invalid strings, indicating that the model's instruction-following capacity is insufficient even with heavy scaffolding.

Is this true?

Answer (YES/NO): YES